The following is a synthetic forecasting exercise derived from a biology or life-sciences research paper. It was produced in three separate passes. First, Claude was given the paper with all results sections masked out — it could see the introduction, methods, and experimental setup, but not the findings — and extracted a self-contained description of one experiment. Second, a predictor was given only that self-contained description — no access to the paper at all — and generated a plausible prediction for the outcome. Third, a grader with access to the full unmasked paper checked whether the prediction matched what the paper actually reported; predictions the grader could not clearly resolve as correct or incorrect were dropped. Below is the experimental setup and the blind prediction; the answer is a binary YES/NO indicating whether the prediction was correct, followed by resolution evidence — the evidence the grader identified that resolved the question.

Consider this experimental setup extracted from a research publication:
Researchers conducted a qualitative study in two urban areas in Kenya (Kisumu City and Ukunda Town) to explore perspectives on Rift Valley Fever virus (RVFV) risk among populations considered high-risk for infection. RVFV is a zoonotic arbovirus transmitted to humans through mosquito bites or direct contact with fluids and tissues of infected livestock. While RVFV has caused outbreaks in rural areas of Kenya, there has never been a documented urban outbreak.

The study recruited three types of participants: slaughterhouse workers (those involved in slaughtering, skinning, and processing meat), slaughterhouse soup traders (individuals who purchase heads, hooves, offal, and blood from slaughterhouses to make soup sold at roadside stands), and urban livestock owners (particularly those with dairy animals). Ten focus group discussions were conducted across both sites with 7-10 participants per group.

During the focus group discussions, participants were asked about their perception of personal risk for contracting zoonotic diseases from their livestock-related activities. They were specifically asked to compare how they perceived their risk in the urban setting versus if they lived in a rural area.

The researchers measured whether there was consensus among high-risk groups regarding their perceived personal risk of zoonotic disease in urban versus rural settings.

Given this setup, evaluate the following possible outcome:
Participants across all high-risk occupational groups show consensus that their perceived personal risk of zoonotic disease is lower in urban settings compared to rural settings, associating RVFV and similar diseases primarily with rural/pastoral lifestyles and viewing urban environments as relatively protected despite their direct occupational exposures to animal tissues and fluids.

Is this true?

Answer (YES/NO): YES